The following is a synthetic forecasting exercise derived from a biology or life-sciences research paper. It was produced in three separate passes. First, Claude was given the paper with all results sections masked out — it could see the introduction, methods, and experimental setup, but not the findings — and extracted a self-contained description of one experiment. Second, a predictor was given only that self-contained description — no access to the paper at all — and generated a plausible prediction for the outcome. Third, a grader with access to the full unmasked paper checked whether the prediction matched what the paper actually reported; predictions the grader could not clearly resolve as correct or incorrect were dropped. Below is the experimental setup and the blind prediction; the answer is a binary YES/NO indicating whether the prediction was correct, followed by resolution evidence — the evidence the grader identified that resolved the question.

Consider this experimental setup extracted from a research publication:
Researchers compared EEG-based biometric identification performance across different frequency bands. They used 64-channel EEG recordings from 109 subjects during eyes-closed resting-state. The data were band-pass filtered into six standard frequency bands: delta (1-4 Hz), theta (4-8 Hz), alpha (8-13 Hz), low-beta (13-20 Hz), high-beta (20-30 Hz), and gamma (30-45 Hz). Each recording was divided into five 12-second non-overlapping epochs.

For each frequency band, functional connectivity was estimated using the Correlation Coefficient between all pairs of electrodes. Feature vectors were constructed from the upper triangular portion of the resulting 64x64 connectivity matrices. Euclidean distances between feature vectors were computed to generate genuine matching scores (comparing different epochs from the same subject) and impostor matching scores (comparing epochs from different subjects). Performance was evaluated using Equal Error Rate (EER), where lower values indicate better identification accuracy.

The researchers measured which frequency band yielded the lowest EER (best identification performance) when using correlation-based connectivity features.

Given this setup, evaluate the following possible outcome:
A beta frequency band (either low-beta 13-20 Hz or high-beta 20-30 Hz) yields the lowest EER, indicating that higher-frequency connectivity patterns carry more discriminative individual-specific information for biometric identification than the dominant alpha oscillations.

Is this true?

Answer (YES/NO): NO